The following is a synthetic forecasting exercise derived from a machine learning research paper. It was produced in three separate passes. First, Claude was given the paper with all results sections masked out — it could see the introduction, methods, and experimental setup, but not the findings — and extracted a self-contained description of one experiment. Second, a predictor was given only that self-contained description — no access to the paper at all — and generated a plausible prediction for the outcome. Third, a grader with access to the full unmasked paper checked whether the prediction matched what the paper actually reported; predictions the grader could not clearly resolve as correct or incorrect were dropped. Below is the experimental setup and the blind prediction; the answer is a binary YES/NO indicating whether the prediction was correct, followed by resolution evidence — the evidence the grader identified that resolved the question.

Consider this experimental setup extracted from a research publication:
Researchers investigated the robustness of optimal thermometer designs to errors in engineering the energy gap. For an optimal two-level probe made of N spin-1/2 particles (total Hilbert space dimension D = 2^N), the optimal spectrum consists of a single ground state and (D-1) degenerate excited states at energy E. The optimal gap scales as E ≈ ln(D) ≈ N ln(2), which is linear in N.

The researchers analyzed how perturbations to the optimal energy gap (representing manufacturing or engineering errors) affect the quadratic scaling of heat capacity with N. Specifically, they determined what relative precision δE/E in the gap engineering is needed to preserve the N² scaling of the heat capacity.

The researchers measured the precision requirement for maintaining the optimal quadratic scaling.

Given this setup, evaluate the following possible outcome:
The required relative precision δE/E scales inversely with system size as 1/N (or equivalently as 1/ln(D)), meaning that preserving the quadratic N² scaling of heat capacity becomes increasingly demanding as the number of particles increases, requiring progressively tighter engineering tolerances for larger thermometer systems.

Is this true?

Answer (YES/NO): YES